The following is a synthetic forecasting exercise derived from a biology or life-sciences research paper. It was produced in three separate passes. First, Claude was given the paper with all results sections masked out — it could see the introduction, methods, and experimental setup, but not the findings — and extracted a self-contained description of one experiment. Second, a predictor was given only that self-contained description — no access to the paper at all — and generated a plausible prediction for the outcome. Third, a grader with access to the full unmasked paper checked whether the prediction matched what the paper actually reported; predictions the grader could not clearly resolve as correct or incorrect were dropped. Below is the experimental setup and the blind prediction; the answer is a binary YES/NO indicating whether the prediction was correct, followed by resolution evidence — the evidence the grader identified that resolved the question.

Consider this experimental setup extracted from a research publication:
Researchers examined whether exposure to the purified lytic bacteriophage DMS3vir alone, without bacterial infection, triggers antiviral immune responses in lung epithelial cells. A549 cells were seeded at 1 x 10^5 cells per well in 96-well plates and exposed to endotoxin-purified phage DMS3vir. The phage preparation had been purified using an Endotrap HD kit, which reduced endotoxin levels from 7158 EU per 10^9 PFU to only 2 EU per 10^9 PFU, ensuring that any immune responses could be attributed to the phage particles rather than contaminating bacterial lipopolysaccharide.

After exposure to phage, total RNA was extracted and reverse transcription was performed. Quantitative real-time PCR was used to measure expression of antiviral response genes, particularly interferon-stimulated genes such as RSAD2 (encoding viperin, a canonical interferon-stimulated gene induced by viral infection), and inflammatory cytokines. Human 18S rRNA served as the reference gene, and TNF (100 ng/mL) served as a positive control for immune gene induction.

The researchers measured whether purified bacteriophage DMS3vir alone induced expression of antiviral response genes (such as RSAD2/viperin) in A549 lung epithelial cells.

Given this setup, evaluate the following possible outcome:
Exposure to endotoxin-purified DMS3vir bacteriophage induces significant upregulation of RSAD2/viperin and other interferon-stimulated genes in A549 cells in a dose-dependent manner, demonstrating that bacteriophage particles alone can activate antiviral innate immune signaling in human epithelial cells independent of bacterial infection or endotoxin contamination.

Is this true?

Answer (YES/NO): NO